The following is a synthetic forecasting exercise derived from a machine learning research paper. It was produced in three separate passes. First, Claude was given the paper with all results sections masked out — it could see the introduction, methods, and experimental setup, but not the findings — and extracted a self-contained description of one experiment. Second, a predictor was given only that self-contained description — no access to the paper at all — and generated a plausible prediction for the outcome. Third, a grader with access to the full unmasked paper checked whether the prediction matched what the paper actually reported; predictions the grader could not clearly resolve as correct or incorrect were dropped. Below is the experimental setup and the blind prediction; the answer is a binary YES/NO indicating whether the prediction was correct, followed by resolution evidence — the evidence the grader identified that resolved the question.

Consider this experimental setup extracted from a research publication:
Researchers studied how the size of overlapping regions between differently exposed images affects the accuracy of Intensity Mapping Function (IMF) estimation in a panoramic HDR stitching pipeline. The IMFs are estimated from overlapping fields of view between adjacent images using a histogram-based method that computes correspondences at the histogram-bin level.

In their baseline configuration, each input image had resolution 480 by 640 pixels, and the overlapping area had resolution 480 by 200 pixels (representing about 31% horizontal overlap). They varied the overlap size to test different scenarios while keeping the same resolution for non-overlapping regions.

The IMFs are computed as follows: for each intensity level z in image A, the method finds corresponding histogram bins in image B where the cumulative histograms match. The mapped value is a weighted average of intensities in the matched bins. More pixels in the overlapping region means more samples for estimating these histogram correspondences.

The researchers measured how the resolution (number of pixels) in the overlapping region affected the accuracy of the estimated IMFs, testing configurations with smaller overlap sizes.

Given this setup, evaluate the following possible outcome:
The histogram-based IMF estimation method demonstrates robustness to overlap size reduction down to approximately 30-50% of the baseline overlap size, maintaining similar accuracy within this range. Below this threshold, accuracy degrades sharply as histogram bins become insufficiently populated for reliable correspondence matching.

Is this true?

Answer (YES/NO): NO